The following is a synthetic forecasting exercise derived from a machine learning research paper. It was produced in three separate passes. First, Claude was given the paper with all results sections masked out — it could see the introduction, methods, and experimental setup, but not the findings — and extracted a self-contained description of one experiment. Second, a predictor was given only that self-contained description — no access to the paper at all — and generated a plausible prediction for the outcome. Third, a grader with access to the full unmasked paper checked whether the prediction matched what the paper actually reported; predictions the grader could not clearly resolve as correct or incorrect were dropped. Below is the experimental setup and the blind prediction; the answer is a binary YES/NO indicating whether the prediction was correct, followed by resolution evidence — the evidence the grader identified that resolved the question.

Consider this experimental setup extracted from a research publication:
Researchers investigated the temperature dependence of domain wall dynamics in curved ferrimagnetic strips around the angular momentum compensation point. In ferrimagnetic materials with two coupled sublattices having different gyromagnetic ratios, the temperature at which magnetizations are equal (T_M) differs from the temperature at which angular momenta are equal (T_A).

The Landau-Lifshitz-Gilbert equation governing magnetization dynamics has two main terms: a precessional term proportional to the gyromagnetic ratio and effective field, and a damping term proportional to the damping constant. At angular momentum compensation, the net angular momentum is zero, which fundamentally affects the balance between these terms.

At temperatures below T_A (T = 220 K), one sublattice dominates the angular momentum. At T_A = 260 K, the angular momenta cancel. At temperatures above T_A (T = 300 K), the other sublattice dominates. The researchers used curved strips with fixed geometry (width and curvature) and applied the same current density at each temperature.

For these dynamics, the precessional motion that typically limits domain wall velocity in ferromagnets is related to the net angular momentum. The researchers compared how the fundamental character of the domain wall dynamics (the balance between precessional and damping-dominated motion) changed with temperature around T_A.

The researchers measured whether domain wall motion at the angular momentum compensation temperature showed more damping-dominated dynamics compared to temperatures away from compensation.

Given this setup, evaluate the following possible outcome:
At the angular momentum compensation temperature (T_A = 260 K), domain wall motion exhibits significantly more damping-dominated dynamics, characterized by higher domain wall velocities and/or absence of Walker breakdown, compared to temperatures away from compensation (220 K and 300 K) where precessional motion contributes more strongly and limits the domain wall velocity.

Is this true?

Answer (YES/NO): YES